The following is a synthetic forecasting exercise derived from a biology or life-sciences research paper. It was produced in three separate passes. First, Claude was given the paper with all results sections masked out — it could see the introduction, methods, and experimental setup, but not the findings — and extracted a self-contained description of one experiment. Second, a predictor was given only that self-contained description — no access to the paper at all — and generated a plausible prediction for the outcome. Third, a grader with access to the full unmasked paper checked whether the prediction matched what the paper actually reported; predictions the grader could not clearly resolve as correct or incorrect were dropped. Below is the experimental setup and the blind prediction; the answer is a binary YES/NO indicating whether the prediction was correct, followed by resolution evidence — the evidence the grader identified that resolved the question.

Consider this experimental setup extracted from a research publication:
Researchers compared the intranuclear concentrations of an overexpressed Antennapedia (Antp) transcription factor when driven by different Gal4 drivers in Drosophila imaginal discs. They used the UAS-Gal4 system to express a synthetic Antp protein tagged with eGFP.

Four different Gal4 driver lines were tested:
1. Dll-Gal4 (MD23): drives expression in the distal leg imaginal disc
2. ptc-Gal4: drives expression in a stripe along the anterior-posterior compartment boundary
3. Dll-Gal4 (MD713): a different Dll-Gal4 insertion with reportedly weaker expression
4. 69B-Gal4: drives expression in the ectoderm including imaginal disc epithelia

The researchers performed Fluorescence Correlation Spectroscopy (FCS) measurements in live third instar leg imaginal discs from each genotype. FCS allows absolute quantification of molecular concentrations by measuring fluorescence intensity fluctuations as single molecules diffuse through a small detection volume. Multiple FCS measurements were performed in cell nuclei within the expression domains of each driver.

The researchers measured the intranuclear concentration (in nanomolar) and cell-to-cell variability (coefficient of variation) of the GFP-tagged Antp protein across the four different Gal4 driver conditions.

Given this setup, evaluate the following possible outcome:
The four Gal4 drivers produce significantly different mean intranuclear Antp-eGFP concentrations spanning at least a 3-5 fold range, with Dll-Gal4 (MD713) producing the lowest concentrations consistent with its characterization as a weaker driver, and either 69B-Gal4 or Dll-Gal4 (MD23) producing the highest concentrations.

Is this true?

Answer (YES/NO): NO